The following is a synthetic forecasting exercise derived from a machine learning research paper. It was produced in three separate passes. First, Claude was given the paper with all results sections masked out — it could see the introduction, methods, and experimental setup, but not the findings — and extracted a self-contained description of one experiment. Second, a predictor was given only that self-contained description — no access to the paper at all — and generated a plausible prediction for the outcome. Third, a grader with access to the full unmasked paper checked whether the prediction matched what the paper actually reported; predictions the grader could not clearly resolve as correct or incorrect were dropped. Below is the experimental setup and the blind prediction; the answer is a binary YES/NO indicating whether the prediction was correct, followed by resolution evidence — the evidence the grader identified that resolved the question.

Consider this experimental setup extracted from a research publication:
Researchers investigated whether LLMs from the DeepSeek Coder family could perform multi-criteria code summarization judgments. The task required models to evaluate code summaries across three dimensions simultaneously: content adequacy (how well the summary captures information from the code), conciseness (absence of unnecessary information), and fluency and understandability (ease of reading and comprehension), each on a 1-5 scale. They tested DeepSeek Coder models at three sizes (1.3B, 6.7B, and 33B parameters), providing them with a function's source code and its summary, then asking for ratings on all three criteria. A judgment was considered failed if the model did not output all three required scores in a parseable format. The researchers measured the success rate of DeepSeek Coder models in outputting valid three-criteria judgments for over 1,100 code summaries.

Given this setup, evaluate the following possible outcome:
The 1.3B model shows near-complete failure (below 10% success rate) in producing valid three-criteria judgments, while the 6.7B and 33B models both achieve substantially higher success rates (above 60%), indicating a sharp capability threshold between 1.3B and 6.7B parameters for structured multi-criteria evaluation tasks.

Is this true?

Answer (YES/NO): NO